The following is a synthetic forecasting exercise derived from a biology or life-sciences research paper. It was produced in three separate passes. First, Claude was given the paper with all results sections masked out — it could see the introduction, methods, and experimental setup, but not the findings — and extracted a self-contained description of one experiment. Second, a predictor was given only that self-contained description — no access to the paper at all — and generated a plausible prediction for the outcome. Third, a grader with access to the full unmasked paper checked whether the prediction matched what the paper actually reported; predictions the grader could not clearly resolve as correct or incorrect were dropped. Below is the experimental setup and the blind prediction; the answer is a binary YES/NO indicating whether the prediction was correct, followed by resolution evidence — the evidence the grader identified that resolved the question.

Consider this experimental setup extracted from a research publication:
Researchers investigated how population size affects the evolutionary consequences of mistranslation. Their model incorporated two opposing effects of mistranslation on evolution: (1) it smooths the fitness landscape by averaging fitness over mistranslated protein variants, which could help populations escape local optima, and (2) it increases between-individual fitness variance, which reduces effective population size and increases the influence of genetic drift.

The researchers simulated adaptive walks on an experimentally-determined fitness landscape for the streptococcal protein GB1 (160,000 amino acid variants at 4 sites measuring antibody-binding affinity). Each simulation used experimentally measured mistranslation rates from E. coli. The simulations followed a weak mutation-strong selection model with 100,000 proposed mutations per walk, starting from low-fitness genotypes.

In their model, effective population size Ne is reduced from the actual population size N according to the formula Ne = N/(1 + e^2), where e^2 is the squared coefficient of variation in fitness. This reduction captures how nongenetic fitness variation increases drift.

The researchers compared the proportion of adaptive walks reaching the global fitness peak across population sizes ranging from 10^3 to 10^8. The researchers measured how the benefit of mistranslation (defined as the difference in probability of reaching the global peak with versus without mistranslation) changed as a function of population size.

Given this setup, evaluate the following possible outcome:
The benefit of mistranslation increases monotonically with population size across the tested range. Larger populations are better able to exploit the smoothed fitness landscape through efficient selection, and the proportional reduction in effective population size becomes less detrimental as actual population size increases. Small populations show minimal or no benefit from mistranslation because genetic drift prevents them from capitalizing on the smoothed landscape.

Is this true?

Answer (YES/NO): YES